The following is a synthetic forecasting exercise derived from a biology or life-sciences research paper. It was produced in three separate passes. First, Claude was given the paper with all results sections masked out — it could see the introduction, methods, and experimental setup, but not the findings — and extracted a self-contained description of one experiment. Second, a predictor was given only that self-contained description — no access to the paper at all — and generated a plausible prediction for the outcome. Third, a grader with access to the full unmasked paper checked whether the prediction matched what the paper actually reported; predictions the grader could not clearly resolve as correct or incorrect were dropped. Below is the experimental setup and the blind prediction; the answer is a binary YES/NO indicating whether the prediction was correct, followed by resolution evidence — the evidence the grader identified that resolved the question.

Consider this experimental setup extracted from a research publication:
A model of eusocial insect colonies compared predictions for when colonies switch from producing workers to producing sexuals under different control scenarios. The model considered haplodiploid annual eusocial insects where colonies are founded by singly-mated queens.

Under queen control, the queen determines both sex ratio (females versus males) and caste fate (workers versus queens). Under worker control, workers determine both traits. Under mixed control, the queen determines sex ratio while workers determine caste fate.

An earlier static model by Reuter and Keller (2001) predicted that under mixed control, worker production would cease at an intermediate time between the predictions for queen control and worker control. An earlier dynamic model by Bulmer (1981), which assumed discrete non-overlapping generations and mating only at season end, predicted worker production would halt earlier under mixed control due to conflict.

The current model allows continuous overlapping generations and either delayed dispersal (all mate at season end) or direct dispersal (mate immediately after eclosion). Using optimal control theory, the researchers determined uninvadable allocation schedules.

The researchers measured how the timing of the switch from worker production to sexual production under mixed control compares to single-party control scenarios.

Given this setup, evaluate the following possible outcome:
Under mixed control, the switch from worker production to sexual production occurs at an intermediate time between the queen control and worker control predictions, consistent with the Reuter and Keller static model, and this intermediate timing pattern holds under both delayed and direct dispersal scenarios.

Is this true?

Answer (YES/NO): NO